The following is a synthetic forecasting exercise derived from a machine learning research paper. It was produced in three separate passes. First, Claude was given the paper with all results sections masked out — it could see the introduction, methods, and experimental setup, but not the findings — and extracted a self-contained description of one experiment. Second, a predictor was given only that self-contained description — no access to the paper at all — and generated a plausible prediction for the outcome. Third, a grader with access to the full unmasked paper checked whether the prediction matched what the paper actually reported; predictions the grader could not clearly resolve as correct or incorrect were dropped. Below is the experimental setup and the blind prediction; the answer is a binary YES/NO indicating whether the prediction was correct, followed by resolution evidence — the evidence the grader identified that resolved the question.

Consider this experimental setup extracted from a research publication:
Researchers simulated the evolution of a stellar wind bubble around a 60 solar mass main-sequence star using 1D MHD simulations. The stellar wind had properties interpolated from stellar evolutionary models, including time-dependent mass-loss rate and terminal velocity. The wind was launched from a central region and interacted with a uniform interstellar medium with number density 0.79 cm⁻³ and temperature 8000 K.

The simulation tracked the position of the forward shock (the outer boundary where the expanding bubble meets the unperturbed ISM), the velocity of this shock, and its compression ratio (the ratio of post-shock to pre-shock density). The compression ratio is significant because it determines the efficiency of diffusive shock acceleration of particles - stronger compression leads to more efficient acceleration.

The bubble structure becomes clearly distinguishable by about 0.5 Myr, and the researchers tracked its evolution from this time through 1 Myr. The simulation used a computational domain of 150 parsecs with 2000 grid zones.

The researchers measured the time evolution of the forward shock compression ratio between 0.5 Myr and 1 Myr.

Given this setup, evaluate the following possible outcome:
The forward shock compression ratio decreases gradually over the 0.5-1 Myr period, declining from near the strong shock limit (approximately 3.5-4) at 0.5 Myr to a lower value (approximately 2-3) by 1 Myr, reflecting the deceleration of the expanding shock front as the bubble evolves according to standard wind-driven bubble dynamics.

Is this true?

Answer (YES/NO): NO